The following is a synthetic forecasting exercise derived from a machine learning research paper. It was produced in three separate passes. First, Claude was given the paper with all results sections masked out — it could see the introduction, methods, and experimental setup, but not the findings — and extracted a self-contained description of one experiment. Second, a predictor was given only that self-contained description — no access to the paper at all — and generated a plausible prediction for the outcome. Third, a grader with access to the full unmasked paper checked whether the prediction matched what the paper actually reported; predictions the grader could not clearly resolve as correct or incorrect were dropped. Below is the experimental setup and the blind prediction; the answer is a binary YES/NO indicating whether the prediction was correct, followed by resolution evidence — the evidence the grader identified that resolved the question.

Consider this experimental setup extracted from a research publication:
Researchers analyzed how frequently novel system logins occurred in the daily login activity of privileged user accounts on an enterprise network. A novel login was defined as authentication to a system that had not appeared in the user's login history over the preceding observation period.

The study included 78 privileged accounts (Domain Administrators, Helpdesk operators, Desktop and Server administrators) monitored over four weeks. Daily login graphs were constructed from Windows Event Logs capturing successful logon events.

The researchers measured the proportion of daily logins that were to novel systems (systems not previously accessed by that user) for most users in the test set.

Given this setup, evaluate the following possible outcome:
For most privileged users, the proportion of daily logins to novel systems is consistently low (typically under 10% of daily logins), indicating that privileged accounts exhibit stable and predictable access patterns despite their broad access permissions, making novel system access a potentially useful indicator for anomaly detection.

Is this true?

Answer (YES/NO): YES